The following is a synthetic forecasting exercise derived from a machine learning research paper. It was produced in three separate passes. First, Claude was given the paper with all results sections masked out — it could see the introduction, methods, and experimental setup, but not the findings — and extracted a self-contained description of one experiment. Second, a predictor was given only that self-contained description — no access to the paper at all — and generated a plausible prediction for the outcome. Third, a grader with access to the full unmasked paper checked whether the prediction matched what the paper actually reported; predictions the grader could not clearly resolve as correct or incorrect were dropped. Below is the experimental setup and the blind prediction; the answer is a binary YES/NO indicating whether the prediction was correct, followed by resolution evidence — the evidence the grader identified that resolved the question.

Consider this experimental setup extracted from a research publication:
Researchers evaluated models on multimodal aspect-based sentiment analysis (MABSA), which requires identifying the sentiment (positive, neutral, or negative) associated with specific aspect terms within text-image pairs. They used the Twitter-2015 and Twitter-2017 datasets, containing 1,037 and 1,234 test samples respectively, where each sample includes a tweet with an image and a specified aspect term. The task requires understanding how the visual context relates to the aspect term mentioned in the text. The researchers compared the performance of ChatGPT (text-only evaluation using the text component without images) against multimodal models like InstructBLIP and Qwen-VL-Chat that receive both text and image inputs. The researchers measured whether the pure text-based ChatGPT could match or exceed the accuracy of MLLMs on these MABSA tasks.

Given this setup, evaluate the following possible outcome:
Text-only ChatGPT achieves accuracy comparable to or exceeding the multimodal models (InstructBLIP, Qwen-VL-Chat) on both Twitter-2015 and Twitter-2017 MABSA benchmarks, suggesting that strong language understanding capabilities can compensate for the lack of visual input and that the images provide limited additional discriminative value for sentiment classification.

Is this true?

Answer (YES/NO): NO